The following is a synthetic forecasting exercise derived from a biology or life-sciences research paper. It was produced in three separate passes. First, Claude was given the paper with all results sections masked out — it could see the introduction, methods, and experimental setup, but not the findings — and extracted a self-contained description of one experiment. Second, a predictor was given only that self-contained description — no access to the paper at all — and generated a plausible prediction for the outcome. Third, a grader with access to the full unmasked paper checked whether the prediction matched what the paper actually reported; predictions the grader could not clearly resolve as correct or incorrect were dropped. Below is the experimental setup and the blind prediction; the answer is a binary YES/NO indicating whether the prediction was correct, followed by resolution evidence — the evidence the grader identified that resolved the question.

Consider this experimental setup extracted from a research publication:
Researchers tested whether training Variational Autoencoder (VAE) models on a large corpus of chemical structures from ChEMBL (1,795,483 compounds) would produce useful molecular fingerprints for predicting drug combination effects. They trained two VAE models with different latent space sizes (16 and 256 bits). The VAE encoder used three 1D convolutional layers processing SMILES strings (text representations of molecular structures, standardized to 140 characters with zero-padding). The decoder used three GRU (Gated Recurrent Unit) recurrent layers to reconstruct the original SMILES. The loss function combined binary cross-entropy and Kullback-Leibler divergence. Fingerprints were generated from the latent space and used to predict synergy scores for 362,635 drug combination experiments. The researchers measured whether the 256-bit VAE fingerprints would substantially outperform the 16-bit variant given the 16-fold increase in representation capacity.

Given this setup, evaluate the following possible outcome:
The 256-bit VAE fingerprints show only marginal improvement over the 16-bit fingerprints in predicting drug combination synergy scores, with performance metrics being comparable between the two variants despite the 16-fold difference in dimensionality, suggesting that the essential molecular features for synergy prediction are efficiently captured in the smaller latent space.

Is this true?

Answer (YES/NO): NO